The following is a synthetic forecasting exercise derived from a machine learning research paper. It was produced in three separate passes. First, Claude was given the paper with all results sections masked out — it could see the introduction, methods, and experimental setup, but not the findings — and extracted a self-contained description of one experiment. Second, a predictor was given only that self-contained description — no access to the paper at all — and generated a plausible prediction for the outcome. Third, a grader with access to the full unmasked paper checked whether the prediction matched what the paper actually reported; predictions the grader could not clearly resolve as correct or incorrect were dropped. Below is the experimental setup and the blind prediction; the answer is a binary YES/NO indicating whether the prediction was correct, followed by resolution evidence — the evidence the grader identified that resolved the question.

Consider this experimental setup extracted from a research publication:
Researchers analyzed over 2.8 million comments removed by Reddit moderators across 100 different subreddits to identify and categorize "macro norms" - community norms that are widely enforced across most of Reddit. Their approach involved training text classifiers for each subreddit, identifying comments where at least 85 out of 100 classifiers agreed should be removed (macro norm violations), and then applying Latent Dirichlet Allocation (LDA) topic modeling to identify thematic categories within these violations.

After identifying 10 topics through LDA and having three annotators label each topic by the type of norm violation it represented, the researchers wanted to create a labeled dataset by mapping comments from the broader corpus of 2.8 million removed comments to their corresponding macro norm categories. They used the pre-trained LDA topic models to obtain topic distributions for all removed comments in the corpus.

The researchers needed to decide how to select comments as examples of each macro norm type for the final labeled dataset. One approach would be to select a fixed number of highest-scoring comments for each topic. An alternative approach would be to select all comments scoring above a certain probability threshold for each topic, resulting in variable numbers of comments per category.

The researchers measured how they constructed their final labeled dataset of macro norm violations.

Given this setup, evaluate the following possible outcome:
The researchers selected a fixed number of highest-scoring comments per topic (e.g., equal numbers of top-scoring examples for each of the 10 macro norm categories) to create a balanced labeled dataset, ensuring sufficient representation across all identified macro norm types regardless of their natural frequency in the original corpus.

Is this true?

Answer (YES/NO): YES